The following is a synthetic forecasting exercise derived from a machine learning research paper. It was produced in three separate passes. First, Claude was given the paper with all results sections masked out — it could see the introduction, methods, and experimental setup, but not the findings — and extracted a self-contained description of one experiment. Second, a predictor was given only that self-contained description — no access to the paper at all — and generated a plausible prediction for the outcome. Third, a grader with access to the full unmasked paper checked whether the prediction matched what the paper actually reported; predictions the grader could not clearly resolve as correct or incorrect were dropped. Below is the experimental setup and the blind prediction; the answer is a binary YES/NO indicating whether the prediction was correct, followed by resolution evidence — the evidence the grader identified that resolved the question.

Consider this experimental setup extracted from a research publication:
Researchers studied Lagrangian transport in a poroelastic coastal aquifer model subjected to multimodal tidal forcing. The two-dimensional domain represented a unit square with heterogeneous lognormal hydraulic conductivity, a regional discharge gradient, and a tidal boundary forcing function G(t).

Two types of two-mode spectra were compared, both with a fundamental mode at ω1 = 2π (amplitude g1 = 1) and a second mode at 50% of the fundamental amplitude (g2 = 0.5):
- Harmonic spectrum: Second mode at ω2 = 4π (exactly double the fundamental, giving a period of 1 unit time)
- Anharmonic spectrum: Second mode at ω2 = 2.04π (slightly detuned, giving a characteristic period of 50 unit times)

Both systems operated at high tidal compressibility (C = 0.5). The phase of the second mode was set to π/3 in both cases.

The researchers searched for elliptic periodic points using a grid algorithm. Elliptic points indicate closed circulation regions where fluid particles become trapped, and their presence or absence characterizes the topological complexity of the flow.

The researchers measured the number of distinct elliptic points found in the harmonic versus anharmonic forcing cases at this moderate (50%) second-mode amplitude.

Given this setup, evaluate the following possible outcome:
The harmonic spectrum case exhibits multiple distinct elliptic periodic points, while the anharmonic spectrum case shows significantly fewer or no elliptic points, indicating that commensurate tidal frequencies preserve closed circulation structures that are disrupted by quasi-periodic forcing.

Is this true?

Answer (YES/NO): YES